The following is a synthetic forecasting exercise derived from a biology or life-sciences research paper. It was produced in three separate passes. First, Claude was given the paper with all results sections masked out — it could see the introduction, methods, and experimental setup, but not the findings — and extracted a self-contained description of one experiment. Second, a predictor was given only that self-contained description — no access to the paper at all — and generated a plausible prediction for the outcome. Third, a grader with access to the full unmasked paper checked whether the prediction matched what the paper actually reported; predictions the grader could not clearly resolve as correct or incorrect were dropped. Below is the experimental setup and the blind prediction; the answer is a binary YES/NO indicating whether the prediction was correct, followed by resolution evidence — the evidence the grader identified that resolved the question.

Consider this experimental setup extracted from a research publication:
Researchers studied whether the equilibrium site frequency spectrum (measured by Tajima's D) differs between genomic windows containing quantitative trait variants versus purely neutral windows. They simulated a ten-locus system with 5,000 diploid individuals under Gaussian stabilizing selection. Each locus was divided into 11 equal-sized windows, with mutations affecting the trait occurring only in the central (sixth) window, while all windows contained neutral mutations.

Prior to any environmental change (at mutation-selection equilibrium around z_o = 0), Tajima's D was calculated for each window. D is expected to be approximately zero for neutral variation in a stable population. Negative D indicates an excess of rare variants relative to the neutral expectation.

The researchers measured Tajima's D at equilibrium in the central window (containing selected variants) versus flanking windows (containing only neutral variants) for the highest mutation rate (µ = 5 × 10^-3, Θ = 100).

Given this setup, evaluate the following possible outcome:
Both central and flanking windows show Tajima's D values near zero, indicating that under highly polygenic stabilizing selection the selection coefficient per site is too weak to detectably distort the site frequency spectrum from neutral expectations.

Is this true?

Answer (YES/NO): NO